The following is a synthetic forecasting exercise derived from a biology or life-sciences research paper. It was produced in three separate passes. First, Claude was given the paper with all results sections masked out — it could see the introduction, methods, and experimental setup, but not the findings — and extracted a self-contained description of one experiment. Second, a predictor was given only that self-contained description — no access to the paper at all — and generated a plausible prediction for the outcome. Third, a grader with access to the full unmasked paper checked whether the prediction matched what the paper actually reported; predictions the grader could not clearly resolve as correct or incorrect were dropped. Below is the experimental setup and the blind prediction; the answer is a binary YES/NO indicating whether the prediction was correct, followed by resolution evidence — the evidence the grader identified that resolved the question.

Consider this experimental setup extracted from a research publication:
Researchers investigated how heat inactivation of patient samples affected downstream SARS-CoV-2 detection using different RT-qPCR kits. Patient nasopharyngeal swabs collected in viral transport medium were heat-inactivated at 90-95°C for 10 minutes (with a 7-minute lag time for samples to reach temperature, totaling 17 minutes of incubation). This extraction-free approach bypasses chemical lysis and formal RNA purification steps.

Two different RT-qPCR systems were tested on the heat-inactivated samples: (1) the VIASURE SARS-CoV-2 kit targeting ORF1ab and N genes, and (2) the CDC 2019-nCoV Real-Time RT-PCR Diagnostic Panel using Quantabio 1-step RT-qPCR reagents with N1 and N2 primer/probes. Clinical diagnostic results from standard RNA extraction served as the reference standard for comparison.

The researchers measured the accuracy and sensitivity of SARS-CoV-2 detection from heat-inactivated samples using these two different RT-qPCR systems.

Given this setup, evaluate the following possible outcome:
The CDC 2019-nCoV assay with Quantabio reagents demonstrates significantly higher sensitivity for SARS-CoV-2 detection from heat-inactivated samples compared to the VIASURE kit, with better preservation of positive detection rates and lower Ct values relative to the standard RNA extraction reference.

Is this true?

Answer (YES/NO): YES